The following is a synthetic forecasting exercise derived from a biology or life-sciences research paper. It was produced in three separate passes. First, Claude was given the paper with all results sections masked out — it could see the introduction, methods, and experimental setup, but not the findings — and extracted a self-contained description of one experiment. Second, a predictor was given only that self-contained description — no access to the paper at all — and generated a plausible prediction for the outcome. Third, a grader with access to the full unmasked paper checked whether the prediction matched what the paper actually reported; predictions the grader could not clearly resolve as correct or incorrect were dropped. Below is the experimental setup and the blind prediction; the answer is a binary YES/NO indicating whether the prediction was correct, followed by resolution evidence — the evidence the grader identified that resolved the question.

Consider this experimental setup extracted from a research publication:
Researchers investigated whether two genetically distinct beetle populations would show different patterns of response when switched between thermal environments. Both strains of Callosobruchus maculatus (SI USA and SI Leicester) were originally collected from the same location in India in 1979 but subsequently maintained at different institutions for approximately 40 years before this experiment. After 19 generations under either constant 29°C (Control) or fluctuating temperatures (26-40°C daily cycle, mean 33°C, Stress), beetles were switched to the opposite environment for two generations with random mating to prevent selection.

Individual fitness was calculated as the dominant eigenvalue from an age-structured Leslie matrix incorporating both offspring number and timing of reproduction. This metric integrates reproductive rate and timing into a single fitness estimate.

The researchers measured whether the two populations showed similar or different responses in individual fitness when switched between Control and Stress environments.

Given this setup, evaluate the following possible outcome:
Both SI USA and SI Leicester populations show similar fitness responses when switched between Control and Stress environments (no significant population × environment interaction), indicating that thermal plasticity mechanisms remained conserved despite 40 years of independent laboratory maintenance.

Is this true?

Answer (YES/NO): YES